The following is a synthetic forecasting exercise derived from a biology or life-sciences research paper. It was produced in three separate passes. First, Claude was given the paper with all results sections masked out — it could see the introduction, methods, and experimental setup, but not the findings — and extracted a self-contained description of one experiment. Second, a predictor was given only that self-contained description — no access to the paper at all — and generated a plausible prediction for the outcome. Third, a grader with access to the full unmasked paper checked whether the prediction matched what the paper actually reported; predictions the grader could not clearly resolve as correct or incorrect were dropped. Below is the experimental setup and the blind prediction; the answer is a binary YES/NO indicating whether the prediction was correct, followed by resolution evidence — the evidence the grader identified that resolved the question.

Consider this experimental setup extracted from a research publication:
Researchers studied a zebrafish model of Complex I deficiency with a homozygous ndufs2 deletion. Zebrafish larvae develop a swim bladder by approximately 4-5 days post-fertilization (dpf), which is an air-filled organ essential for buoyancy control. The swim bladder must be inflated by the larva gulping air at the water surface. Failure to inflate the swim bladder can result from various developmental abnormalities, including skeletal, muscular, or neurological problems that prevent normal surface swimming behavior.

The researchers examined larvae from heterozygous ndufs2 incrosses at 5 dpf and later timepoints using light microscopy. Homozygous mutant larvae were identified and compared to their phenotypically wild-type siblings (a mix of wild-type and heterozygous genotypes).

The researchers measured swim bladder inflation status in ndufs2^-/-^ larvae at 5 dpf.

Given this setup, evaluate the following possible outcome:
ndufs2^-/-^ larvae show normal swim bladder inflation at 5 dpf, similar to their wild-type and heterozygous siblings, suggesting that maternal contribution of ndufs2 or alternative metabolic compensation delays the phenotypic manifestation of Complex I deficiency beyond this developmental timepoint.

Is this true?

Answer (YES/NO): NO